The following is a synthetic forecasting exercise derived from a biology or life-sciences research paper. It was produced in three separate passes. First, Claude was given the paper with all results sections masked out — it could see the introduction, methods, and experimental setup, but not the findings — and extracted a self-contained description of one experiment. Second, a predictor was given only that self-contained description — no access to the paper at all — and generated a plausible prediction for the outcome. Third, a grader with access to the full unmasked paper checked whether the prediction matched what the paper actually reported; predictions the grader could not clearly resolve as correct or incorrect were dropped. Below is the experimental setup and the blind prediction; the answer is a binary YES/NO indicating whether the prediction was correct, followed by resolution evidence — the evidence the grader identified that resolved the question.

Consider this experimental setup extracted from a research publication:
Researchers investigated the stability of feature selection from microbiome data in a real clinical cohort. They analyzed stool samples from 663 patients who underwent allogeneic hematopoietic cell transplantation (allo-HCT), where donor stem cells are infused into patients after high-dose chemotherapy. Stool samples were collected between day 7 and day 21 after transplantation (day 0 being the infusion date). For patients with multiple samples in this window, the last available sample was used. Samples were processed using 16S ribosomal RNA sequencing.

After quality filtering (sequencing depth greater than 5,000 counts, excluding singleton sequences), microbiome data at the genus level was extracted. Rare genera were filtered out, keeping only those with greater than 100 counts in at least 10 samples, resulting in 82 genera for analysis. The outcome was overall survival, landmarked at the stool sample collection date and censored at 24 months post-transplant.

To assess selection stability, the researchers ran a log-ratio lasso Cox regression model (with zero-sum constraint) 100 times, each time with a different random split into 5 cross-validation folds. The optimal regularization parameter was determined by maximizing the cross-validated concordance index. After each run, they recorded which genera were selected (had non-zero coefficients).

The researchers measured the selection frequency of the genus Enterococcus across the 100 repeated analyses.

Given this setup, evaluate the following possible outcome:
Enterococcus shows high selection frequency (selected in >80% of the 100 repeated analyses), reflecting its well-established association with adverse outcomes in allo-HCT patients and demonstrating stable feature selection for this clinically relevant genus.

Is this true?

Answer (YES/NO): YES